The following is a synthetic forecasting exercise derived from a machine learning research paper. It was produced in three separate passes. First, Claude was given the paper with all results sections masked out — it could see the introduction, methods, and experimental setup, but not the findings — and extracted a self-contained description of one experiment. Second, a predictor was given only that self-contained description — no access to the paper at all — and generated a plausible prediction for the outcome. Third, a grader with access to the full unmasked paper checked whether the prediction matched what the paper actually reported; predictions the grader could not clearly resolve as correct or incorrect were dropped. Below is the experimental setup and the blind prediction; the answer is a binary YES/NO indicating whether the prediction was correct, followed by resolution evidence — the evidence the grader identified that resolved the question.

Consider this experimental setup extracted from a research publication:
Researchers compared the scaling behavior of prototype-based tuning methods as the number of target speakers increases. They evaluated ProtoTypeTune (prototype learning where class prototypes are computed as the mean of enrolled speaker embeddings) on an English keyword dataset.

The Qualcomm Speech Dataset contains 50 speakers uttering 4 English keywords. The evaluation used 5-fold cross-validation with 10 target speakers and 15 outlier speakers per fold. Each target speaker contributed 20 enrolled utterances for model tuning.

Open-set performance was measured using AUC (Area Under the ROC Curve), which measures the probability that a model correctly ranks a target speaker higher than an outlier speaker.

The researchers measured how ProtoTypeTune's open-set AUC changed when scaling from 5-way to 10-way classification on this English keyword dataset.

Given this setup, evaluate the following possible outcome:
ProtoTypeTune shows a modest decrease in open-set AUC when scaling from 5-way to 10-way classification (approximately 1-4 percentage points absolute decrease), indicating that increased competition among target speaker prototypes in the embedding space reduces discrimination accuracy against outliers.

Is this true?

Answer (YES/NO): NO